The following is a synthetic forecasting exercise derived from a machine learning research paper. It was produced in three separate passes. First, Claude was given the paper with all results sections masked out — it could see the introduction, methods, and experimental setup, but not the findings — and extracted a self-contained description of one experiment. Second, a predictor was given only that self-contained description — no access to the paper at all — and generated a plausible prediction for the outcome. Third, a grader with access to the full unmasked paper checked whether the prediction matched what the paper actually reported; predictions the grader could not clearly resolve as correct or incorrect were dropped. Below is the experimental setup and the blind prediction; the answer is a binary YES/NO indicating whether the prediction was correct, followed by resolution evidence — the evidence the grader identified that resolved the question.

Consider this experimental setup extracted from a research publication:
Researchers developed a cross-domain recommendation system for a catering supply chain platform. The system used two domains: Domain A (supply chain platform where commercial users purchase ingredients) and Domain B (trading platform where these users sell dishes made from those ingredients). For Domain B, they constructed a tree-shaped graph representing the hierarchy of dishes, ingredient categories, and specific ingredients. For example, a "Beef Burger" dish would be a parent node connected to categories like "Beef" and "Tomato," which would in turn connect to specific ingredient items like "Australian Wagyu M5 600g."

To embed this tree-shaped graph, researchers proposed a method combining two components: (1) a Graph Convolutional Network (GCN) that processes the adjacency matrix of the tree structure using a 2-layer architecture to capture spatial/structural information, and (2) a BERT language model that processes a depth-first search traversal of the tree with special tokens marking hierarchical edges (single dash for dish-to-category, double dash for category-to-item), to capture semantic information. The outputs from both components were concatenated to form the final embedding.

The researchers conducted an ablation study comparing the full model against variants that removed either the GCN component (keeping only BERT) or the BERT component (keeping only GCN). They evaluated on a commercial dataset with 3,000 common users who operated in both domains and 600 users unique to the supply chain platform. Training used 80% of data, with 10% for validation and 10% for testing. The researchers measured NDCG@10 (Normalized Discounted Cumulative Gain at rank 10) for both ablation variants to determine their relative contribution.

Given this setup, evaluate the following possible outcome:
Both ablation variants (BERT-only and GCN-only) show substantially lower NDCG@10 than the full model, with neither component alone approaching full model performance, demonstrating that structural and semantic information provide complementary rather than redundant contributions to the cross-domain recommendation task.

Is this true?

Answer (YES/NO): YES